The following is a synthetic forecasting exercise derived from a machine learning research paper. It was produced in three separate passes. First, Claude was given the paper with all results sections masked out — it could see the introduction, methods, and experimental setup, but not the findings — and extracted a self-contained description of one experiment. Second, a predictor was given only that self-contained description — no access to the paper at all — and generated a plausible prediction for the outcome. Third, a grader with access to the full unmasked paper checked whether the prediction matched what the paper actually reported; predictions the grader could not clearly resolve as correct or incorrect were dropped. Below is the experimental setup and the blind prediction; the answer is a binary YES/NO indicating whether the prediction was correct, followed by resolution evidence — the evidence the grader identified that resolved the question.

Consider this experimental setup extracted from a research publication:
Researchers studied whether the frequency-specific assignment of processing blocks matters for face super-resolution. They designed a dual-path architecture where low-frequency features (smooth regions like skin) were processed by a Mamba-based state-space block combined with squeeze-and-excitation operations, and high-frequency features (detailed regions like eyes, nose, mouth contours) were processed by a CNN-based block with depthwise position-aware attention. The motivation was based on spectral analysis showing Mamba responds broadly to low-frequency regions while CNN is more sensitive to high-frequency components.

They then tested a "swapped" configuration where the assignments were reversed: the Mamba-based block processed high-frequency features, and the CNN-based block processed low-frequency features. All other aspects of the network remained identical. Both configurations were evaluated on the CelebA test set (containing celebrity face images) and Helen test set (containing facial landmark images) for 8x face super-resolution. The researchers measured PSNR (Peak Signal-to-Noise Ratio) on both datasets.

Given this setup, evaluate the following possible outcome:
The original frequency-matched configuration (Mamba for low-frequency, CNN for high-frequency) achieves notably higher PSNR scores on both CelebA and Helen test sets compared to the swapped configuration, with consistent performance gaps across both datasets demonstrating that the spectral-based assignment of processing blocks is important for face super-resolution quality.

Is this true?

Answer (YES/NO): YES